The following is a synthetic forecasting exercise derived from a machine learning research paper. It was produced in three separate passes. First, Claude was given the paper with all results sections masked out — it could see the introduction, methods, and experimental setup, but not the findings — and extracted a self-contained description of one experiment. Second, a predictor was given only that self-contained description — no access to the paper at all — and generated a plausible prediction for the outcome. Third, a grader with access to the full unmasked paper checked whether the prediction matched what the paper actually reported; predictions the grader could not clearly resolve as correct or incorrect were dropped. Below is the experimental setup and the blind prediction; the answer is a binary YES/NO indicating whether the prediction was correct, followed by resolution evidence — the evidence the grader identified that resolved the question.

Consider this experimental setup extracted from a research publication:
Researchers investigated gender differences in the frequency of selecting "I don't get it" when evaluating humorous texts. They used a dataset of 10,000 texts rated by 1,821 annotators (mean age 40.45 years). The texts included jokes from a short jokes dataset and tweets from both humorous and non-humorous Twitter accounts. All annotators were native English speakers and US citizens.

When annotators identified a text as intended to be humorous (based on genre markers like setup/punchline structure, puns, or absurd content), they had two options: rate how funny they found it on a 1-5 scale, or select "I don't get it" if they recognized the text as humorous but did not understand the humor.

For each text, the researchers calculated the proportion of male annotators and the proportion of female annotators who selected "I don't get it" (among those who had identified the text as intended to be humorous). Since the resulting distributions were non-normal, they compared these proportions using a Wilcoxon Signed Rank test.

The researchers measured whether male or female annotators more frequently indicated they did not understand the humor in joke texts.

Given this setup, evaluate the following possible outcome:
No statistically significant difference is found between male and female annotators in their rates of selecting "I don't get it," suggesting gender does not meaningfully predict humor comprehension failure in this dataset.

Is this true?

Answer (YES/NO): NO